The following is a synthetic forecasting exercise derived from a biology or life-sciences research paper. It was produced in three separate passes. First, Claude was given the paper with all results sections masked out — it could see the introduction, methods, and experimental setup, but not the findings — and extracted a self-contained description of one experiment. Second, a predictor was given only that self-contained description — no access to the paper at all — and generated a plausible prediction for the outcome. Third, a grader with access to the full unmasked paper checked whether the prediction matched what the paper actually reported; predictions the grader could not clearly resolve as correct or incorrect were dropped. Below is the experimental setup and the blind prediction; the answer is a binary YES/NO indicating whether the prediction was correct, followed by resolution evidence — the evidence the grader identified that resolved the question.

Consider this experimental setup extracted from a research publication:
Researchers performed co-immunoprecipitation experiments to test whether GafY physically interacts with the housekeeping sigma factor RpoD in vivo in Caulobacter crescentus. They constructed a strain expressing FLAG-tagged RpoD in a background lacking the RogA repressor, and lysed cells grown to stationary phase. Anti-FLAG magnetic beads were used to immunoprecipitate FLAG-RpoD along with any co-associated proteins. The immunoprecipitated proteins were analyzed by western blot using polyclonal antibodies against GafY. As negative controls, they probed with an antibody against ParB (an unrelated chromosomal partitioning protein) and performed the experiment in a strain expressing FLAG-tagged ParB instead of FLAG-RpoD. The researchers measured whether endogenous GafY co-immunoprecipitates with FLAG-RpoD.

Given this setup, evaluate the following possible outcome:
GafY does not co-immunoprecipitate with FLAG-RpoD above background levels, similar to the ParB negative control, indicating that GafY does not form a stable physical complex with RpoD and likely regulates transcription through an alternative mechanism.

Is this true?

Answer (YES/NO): NO